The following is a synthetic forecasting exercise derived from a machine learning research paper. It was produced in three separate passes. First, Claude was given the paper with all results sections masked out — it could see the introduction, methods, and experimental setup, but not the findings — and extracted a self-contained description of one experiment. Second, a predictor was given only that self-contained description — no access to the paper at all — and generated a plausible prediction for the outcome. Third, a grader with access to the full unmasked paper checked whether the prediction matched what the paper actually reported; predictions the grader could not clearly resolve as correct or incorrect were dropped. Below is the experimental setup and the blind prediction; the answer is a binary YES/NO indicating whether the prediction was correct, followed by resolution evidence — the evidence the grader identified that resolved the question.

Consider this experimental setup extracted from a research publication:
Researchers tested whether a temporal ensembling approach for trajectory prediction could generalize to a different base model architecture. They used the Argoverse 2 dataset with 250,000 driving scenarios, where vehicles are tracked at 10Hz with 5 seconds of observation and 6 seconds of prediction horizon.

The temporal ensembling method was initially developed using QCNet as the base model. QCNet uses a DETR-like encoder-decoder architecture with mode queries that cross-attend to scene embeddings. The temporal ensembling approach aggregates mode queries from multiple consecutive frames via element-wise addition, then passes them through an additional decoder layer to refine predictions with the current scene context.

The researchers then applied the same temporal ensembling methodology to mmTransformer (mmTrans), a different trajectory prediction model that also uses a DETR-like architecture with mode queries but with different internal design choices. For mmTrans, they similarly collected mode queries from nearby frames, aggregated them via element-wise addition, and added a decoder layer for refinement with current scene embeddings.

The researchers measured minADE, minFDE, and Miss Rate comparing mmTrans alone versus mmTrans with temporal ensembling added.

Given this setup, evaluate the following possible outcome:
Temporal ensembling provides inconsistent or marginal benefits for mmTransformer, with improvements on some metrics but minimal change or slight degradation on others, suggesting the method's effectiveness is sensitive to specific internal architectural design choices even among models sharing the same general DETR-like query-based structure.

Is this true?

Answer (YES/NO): NO